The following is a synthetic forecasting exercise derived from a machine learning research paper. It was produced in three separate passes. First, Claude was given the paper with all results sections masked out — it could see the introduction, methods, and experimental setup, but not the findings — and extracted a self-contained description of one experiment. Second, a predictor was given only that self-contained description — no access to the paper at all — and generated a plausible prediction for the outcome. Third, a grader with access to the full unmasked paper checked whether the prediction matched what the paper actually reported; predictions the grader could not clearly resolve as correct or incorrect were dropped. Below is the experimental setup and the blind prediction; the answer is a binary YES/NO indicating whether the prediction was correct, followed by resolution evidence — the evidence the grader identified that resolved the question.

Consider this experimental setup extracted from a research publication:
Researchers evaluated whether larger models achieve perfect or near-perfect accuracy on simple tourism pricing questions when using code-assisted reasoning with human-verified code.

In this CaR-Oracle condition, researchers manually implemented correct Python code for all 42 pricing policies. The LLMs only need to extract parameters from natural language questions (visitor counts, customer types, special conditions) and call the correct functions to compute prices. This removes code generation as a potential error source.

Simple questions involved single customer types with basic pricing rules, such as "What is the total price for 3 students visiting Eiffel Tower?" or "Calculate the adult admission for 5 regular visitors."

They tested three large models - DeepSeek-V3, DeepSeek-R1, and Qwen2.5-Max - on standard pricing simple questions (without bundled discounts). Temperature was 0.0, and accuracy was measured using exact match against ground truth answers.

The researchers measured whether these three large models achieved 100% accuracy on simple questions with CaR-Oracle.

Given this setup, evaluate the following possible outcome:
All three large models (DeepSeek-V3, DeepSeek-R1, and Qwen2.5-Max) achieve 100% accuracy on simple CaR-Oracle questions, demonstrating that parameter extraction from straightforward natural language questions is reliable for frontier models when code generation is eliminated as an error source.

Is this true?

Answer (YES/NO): YES